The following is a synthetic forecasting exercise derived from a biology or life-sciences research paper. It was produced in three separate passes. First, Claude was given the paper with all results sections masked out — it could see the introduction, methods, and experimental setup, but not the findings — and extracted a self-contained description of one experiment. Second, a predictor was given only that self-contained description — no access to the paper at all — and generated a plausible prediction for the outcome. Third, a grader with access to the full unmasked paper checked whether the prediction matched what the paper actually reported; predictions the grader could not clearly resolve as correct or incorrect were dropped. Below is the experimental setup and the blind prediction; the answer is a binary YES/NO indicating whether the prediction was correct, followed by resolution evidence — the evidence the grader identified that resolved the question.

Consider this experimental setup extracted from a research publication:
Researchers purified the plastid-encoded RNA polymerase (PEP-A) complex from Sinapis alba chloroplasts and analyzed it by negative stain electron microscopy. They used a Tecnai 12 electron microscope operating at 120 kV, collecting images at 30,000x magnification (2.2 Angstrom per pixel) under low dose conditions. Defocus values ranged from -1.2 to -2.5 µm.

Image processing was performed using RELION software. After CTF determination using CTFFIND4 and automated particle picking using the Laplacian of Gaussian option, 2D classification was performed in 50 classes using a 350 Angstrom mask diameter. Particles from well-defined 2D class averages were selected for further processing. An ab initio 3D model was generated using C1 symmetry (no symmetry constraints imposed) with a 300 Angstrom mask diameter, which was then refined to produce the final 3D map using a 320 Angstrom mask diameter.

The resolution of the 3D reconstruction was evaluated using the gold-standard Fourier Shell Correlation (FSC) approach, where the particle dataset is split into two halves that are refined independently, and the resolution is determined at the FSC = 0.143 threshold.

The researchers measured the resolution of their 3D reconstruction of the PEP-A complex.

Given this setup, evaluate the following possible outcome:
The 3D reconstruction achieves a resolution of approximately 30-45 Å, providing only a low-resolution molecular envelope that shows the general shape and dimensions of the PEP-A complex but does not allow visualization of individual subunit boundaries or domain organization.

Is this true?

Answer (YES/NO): NO